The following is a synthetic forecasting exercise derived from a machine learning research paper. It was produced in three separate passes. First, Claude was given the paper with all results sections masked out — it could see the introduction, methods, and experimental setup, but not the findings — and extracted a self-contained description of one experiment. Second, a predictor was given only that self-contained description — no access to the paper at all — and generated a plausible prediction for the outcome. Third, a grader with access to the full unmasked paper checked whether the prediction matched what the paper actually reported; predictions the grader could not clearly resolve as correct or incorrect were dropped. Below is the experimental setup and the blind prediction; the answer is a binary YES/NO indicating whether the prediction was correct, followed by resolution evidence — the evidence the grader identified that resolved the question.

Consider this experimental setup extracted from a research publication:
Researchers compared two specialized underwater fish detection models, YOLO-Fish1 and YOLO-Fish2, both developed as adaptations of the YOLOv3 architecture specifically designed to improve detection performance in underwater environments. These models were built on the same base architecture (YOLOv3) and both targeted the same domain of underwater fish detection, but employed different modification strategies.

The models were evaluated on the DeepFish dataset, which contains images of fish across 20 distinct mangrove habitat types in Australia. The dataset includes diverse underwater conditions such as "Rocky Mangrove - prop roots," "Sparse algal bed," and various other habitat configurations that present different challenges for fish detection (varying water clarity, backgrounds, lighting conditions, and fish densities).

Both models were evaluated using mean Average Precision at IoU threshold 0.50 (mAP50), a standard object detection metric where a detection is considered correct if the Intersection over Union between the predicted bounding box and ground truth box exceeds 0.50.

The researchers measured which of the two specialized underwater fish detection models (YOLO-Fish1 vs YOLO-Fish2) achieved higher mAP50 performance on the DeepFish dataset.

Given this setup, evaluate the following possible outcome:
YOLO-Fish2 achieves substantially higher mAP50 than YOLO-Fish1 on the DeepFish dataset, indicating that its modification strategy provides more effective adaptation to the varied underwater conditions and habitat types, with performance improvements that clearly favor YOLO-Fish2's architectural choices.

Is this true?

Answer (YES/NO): NO